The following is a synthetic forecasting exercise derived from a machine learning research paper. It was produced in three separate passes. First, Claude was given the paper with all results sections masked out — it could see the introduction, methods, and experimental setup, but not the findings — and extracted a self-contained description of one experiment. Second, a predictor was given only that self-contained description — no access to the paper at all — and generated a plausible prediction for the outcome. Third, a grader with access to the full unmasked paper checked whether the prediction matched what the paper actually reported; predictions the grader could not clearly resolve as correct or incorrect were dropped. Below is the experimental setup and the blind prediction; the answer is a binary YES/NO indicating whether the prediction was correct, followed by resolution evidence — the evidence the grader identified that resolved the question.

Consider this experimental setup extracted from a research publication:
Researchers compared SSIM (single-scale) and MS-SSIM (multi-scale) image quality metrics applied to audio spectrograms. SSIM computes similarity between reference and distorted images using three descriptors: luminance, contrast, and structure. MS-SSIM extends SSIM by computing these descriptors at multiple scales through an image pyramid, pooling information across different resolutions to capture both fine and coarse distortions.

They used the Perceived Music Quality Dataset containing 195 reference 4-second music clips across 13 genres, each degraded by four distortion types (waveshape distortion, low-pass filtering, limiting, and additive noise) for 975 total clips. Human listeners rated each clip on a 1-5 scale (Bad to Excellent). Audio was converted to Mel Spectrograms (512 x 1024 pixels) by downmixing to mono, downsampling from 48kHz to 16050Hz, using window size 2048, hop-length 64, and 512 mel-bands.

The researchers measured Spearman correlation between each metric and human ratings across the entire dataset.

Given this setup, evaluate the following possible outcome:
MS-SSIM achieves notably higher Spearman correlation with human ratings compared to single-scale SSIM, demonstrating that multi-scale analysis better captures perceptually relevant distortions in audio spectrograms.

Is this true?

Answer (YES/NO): NO